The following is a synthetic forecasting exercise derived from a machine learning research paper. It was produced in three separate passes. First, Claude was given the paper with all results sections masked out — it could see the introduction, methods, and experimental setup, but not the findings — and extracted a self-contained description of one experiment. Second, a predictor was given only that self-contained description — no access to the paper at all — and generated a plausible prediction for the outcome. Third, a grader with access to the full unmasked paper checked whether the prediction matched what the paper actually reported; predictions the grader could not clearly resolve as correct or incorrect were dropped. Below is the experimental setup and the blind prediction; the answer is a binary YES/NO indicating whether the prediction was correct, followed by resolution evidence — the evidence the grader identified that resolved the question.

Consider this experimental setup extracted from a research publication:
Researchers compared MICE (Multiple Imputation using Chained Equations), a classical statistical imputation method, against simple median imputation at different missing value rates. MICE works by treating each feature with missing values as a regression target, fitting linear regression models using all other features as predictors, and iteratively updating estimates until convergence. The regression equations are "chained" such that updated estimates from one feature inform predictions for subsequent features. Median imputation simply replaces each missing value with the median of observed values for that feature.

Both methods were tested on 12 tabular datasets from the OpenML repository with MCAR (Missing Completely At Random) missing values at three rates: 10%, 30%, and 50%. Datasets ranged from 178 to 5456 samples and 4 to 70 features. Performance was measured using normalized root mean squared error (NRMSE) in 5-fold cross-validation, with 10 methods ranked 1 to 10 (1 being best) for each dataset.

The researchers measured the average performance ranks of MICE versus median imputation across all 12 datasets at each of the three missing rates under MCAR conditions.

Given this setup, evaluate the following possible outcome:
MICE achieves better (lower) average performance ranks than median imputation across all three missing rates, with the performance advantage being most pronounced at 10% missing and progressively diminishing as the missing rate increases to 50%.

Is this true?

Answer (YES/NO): NO